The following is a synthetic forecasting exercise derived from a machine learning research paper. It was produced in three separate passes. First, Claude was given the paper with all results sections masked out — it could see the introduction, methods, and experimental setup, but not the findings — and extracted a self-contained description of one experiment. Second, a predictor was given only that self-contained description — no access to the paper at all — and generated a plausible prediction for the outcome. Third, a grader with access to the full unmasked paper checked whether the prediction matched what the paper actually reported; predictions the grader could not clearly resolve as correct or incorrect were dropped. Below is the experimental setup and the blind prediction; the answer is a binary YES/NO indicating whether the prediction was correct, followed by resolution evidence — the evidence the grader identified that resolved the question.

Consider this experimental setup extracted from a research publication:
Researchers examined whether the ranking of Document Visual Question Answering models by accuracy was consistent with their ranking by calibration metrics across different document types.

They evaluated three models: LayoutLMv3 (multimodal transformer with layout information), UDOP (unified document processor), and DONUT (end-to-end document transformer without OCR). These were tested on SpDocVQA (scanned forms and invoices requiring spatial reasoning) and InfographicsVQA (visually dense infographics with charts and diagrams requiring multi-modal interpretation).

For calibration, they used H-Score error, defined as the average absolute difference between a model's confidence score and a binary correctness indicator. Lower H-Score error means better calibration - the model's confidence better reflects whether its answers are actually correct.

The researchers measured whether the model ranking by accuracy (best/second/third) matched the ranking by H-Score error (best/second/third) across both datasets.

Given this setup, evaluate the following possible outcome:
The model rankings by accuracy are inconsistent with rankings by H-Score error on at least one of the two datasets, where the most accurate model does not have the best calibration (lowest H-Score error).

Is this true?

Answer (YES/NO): NO